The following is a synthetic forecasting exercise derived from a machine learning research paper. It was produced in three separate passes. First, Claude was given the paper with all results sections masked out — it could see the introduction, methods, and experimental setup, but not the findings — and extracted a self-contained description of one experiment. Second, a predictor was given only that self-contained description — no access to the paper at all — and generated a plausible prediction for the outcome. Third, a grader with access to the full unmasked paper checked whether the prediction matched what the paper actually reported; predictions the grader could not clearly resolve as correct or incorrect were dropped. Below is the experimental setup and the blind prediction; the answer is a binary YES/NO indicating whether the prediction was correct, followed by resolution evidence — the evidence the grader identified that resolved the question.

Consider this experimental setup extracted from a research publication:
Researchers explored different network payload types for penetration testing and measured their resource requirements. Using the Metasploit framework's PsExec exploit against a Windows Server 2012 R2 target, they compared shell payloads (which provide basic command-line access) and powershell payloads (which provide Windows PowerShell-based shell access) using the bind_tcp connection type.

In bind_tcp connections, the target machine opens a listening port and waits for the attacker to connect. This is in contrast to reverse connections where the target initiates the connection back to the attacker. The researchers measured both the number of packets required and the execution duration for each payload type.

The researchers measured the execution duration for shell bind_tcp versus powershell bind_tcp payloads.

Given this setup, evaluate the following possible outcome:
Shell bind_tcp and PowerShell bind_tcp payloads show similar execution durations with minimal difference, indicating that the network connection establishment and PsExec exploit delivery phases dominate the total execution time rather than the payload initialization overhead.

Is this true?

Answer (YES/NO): NO